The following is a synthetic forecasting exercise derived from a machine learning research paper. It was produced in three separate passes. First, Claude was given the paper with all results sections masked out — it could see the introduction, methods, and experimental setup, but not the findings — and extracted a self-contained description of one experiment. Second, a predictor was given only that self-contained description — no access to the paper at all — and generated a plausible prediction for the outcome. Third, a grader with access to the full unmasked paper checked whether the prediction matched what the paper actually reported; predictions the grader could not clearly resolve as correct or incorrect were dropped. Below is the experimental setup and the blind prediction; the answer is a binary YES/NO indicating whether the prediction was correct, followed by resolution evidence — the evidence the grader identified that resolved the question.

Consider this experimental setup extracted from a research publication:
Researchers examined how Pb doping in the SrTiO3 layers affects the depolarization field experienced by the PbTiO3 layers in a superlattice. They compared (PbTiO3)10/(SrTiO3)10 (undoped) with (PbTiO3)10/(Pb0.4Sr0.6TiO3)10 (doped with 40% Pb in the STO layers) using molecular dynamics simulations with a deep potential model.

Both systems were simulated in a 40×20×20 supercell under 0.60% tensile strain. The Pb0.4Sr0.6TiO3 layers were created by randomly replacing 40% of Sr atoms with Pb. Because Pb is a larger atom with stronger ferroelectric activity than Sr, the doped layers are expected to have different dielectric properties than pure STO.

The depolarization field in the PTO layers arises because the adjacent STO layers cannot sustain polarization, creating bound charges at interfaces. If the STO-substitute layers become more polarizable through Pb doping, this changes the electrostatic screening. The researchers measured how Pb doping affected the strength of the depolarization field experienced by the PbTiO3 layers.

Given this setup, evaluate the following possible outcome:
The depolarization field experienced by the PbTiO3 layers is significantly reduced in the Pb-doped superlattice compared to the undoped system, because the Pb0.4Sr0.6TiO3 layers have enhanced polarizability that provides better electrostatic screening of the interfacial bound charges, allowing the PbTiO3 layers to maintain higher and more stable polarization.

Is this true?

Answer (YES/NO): NO